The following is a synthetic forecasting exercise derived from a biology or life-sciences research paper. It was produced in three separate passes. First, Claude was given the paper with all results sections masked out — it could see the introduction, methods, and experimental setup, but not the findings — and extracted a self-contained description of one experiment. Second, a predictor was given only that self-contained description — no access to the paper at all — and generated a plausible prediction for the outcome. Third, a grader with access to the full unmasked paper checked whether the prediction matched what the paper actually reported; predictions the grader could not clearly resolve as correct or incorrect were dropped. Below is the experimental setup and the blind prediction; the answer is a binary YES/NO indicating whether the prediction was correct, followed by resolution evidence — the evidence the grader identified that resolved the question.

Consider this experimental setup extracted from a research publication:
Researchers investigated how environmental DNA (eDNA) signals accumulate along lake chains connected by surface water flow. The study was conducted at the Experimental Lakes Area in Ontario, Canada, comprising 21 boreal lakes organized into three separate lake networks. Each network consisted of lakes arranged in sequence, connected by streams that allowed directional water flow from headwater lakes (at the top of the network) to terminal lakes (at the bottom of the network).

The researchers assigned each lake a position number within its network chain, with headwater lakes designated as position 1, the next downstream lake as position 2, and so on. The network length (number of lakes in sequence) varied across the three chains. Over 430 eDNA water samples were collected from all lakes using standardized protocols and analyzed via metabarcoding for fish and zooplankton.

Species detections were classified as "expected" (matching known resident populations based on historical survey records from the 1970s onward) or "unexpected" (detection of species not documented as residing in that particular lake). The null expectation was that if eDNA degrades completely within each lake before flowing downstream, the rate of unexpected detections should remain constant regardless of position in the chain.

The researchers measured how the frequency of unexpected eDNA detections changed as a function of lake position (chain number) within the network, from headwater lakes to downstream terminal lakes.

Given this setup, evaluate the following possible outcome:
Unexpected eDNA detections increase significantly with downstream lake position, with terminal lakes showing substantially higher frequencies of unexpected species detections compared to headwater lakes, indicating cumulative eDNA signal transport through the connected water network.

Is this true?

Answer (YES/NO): YES